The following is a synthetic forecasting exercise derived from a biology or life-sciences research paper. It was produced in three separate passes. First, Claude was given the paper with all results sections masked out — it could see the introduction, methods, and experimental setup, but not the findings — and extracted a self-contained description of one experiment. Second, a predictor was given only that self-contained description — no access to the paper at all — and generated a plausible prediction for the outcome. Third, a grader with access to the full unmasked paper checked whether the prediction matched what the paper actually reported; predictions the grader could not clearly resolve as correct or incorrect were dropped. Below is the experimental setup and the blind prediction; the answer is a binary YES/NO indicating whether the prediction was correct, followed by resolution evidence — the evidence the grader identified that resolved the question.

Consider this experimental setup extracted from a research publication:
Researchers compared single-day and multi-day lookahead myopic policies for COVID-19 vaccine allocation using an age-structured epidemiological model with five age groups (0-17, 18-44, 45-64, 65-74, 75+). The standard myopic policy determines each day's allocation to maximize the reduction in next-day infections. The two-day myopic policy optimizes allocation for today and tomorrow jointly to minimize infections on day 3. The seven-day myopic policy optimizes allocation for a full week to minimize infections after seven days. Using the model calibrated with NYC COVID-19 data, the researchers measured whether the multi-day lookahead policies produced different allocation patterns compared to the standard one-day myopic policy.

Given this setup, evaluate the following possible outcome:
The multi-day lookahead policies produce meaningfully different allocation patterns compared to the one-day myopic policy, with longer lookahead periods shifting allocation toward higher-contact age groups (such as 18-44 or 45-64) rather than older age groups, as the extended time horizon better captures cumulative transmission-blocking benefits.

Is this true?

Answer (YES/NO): NO